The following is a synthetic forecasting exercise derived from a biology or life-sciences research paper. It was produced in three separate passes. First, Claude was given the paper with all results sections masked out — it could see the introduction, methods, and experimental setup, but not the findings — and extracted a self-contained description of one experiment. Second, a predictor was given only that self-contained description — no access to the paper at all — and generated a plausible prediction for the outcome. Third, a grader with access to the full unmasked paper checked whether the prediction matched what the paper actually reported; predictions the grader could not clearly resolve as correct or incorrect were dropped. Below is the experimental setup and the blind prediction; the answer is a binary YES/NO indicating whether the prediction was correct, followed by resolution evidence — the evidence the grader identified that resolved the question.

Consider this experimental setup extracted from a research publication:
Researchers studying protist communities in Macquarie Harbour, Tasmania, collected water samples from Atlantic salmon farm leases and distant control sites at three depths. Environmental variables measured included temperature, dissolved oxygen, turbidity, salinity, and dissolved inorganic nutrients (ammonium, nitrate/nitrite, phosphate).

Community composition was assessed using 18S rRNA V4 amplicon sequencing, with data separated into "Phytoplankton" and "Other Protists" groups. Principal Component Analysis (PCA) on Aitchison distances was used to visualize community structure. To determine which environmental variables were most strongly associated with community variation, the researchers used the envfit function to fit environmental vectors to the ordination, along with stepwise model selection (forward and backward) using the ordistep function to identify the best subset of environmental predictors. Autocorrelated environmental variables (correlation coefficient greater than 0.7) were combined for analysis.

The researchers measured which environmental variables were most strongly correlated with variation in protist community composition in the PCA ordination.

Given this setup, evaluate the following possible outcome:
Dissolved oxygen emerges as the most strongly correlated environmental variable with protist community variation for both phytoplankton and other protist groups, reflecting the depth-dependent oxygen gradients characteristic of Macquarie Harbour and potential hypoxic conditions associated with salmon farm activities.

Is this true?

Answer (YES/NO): NO